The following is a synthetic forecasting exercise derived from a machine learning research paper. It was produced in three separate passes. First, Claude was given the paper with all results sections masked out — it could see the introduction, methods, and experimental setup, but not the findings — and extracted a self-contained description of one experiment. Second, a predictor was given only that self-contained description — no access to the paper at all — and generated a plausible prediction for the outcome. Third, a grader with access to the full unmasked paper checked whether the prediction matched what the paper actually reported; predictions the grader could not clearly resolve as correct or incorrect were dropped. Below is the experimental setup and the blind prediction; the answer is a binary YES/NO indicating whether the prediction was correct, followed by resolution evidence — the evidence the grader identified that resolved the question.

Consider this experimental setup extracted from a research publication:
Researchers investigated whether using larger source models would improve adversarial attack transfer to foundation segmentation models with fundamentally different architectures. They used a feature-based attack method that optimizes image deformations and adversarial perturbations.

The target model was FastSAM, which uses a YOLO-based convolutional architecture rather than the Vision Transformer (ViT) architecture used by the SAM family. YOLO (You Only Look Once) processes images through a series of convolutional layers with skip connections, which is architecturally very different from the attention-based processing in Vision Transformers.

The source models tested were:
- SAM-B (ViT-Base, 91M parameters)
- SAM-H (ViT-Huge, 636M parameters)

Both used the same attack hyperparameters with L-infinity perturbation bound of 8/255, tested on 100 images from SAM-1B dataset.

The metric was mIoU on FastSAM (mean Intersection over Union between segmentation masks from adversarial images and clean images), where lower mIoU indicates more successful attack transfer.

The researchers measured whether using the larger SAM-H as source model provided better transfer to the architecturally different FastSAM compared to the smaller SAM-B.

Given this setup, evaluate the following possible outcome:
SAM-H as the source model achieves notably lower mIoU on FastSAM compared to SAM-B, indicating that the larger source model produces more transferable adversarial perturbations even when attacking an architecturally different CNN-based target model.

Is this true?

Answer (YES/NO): NO